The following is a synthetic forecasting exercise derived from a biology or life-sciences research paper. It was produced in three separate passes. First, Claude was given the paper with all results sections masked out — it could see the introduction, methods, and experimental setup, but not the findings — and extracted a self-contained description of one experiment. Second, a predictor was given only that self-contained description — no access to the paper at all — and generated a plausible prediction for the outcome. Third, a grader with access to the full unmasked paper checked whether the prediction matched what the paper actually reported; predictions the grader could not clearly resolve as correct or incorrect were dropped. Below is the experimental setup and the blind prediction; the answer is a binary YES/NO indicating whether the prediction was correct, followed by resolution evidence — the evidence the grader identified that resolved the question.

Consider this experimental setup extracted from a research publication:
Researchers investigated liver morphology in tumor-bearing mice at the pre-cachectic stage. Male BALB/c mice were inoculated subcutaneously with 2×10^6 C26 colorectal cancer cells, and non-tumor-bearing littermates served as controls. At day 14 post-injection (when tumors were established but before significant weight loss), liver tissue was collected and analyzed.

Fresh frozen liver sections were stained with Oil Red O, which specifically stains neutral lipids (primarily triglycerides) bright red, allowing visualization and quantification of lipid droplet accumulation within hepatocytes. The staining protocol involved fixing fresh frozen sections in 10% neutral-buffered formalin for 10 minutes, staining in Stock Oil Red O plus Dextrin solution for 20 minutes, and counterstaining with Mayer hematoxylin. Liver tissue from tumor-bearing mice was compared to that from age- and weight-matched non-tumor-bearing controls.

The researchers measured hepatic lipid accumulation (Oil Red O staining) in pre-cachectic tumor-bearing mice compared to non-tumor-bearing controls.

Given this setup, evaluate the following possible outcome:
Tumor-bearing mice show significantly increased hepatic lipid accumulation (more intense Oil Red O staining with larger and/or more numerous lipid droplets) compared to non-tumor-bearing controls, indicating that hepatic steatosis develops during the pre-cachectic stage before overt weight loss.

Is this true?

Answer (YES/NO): NO